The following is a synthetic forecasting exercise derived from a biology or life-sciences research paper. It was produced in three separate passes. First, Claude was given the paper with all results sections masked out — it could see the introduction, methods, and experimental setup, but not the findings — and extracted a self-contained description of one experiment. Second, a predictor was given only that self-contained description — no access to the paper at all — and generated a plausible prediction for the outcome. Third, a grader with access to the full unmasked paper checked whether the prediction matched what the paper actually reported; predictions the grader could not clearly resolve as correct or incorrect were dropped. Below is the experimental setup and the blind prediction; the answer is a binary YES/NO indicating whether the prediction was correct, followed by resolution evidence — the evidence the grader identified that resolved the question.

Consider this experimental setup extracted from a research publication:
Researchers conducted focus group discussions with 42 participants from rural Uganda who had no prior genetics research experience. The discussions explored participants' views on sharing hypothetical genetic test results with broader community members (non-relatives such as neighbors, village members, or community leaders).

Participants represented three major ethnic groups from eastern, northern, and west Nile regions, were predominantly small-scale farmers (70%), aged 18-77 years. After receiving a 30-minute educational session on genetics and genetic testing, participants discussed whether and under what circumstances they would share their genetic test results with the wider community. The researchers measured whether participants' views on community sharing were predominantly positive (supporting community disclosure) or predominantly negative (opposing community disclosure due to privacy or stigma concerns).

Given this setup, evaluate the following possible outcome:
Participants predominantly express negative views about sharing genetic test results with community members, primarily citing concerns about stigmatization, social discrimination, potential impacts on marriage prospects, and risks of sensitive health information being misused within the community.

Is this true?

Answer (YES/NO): NO